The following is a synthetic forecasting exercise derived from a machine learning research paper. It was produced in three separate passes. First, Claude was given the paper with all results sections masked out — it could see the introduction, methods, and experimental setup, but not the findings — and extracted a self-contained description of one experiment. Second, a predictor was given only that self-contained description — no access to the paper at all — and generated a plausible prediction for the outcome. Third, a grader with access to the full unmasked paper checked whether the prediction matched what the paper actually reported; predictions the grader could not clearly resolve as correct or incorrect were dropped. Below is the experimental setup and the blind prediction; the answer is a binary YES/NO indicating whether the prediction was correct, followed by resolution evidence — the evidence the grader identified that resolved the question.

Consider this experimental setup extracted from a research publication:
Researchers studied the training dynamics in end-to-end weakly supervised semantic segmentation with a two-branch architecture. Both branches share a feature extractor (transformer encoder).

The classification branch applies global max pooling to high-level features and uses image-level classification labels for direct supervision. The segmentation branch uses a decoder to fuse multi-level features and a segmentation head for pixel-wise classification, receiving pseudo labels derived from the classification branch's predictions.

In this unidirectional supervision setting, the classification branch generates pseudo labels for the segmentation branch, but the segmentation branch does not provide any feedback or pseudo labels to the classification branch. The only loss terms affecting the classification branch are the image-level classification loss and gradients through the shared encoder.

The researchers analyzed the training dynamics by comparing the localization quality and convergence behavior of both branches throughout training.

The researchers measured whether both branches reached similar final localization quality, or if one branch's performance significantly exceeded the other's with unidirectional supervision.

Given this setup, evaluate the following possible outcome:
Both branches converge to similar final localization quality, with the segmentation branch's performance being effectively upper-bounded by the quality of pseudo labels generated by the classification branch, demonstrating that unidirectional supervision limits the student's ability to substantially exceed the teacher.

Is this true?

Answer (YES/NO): NO